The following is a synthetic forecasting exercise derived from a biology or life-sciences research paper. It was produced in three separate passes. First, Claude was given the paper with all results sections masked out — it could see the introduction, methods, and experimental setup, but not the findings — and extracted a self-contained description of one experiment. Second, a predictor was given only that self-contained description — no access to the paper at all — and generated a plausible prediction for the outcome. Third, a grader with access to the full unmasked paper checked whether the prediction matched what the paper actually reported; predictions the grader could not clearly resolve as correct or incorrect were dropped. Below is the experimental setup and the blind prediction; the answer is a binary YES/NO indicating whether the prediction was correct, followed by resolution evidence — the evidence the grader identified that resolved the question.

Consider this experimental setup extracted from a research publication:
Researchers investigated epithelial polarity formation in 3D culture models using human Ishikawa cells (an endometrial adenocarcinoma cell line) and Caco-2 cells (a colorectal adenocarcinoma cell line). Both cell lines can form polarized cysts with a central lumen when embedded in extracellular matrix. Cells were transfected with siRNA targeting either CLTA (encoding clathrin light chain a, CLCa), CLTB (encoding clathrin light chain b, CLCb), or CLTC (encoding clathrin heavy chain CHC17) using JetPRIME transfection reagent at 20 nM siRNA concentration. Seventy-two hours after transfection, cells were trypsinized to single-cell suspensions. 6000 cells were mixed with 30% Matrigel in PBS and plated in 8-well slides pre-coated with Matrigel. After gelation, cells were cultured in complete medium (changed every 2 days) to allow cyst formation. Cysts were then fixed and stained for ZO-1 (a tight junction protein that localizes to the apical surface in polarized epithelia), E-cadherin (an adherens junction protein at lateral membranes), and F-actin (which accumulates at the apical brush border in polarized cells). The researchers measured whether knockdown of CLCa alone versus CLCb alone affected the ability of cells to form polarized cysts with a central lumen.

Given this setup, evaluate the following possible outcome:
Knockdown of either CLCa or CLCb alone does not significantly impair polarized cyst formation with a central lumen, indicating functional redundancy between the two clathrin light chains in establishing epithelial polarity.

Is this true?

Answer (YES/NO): NO